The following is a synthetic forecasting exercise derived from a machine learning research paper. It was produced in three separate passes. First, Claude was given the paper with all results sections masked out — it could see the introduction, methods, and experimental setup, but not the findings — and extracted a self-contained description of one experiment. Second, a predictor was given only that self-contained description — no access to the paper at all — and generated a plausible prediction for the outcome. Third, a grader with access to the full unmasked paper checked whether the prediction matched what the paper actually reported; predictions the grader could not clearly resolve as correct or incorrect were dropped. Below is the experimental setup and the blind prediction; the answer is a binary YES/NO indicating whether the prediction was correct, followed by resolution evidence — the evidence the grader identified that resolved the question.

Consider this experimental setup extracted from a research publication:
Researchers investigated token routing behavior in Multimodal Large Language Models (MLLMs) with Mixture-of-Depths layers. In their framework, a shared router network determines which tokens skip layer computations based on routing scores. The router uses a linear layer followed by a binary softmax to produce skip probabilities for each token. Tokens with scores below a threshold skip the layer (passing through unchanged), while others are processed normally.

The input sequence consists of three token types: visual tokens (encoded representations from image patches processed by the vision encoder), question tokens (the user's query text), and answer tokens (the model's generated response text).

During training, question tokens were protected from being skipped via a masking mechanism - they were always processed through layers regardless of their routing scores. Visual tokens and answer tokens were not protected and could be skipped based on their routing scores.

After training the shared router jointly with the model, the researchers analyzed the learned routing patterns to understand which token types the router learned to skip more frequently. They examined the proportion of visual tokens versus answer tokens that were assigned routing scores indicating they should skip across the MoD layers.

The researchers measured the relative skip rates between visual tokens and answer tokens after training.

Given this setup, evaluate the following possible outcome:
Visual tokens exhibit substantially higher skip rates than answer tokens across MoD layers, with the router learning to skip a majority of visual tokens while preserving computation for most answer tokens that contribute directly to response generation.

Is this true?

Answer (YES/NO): YES